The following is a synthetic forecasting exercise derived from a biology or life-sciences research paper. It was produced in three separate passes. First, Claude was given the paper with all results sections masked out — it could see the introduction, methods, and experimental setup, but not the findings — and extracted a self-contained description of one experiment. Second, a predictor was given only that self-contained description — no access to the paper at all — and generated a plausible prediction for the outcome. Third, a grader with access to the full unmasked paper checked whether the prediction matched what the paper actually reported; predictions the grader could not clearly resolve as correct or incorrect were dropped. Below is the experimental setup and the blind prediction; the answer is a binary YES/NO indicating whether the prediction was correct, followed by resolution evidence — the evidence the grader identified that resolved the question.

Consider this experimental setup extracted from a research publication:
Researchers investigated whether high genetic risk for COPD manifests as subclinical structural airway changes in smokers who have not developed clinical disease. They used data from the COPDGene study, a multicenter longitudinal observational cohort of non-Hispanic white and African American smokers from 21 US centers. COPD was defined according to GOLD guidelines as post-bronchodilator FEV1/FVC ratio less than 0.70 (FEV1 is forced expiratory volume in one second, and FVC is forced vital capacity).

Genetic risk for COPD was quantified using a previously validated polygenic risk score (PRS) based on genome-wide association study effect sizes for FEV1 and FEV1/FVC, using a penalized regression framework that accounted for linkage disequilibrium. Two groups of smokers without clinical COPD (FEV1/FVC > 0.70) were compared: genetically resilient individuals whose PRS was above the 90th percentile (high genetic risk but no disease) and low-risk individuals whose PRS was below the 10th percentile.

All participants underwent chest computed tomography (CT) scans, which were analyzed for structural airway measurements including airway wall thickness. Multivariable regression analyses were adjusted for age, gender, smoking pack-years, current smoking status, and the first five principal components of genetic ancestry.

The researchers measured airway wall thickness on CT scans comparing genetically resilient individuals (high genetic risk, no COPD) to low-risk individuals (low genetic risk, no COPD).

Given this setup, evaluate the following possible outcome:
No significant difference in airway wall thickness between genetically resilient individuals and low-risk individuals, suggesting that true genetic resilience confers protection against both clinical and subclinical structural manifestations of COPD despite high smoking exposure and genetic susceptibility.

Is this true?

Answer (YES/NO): NO